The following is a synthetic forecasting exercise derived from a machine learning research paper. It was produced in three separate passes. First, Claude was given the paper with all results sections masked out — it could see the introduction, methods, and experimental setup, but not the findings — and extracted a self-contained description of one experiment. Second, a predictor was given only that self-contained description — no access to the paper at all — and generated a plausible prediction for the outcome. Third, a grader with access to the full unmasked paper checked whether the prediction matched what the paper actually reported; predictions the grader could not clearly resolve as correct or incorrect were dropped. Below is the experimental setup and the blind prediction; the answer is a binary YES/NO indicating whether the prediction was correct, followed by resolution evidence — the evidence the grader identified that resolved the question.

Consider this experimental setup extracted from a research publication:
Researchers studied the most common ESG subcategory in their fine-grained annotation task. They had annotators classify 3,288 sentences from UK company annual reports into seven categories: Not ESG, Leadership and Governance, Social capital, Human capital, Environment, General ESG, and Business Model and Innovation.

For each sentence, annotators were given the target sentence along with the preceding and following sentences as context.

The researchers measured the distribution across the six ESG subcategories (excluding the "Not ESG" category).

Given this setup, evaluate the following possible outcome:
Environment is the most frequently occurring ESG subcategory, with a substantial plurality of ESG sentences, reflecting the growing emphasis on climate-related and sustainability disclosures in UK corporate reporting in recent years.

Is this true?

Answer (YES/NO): NO